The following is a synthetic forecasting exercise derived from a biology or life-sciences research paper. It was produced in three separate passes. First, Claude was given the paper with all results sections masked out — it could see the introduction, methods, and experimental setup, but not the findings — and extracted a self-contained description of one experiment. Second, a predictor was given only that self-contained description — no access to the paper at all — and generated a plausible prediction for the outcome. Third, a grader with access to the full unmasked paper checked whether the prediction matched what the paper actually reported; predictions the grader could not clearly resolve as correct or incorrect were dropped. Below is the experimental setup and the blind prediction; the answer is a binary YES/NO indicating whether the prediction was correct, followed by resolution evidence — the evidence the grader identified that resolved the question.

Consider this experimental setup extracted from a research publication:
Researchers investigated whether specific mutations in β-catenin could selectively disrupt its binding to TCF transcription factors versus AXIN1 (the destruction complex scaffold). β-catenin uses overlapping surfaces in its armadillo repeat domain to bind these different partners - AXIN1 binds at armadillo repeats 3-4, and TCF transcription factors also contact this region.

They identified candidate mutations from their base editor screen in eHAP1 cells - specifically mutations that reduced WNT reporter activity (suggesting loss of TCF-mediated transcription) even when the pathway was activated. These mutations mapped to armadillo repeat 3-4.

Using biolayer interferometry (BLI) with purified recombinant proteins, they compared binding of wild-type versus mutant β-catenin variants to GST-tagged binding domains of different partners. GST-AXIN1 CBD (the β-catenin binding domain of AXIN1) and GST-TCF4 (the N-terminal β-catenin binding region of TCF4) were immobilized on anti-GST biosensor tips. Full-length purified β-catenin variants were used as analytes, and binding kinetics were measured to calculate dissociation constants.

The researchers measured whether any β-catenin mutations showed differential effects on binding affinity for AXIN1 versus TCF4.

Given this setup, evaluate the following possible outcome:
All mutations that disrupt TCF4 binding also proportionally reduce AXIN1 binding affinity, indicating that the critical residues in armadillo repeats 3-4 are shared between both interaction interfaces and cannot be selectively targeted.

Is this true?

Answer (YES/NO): NO